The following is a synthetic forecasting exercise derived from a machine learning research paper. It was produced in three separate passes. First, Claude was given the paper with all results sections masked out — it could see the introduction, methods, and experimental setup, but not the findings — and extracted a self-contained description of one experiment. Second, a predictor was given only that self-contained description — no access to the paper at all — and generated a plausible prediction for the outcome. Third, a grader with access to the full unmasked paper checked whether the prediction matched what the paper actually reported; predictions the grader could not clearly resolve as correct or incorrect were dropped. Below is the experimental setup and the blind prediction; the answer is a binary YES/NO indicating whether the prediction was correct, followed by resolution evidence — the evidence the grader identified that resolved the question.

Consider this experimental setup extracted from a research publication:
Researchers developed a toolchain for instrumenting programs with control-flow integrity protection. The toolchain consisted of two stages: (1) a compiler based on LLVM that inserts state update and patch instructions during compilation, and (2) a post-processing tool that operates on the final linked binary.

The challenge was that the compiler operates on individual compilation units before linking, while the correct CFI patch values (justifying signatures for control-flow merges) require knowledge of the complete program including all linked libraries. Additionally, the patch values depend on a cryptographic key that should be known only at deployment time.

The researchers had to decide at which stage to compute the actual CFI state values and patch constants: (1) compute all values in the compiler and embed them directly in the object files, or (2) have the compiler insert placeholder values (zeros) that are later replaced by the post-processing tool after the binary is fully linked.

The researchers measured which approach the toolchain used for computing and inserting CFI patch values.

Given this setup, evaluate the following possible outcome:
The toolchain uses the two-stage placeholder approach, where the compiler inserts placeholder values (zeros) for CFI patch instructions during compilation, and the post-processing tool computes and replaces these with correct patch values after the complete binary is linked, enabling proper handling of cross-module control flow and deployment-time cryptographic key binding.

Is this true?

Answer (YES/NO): YES